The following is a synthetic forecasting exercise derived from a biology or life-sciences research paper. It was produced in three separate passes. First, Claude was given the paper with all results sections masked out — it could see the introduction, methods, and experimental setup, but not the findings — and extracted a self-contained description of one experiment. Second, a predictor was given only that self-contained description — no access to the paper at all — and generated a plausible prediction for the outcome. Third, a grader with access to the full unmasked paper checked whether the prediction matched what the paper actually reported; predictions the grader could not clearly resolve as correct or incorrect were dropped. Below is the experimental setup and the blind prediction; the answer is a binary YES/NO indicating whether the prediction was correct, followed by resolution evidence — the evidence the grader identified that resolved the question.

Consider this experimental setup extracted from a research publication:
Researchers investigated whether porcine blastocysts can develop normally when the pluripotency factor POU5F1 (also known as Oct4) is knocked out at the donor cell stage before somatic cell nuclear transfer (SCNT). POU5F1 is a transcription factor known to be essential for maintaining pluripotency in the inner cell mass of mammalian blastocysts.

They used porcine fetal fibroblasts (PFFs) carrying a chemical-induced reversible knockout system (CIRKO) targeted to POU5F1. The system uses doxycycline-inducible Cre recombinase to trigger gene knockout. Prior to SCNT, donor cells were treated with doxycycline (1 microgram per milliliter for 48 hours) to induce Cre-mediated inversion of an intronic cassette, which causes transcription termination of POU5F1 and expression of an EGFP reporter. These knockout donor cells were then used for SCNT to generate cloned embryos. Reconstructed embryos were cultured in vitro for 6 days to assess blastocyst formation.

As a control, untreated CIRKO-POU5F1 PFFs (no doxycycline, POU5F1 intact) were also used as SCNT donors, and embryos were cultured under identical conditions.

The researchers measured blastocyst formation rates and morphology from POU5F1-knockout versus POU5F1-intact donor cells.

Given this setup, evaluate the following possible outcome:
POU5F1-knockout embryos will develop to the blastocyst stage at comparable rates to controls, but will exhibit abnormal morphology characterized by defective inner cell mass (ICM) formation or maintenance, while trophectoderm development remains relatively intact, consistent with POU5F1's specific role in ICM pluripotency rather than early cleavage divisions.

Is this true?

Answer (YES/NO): NO